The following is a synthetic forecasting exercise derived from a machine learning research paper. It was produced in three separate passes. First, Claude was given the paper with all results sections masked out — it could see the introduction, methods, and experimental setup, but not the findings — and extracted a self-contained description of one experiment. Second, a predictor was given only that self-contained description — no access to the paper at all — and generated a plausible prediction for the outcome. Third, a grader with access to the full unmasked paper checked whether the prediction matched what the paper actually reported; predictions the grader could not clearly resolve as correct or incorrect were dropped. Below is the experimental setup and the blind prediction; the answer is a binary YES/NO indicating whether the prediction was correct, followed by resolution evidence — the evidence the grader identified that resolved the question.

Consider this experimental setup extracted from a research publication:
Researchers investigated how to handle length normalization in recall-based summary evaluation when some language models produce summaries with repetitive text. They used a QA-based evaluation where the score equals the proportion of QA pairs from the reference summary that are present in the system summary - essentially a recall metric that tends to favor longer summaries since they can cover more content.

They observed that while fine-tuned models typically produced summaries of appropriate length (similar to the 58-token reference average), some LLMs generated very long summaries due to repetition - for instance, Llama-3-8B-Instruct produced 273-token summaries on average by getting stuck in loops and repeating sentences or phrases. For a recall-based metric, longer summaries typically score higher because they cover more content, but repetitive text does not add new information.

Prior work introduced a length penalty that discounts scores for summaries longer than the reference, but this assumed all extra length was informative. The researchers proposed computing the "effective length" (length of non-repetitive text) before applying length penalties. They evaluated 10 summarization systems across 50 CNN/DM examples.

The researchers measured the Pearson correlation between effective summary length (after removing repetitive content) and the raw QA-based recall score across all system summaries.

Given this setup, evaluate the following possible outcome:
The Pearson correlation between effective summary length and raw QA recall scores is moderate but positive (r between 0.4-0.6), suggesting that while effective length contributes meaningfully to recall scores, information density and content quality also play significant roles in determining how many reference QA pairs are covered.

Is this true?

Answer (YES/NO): NO